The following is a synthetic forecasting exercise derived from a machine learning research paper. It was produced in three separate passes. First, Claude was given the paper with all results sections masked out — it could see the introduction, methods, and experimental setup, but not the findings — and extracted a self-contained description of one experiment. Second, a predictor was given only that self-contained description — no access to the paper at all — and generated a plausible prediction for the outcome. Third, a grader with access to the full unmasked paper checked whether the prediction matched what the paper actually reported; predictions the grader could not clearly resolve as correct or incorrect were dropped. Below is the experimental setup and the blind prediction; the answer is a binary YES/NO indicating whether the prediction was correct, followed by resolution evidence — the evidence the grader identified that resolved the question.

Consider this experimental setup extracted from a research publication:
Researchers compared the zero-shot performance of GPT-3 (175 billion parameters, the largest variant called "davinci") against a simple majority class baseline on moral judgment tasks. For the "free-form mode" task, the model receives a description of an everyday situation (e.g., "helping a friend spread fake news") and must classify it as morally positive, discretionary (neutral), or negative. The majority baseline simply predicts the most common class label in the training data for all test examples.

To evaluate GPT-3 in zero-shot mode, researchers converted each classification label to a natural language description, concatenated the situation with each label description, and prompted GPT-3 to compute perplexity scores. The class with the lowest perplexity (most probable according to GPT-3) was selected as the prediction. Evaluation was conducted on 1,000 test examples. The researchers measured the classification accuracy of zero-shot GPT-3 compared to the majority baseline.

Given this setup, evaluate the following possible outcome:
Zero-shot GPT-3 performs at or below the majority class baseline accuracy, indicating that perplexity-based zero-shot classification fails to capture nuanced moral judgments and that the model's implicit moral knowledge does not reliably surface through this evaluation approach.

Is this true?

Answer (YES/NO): YES